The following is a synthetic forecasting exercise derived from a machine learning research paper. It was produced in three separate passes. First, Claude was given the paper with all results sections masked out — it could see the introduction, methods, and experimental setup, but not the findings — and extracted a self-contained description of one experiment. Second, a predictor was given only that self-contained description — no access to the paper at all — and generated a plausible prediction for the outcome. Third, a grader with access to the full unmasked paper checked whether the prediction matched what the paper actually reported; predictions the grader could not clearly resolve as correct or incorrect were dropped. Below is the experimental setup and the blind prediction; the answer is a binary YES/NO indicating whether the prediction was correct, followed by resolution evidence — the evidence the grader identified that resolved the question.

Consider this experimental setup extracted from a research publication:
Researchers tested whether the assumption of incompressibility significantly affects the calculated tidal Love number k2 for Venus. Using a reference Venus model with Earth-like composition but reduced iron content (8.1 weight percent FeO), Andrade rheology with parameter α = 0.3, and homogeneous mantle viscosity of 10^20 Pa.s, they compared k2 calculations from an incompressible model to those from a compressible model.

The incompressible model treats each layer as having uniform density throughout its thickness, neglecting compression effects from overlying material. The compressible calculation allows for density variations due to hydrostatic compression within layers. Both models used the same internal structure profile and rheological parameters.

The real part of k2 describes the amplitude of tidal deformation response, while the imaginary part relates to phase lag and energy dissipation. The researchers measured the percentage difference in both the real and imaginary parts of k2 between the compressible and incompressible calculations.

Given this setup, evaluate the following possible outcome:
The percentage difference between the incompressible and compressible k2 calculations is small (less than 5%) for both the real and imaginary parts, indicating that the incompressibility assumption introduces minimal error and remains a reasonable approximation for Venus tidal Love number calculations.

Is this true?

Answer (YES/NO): YES